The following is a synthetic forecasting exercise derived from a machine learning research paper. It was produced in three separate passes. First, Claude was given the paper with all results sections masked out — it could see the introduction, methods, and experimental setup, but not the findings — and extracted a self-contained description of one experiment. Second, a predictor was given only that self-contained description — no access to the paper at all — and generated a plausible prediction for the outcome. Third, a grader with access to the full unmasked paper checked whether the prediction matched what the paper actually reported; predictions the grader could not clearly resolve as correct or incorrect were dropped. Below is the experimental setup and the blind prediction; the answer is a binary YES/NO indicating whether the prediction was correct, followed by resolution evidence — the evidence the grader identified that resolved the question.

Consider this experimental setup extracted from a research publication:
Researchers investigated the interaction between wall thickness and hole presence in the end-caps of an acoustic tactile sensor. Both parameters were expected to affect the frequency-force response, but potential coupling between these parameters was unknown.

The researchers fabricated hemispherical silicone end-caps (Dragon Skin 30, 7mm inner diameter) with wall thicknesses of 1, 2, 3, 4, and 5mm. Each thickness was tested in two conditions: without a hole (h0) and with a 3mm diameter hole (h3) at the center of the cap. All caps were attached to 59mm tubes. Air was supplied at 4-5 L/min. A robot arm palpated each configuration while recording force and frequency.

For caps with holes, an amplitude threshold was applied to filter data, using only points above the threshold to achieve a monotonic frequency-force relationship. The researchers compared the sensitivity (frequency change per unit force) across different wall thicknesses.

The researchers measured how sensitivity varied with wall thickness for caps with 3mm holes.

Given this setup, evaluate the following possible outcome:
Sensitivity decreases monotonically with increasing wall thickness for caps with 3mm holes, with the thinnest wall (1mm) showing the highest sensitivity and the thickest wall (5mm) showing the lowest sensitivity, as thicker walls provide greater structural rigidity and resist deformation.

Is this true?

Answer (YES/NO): YES